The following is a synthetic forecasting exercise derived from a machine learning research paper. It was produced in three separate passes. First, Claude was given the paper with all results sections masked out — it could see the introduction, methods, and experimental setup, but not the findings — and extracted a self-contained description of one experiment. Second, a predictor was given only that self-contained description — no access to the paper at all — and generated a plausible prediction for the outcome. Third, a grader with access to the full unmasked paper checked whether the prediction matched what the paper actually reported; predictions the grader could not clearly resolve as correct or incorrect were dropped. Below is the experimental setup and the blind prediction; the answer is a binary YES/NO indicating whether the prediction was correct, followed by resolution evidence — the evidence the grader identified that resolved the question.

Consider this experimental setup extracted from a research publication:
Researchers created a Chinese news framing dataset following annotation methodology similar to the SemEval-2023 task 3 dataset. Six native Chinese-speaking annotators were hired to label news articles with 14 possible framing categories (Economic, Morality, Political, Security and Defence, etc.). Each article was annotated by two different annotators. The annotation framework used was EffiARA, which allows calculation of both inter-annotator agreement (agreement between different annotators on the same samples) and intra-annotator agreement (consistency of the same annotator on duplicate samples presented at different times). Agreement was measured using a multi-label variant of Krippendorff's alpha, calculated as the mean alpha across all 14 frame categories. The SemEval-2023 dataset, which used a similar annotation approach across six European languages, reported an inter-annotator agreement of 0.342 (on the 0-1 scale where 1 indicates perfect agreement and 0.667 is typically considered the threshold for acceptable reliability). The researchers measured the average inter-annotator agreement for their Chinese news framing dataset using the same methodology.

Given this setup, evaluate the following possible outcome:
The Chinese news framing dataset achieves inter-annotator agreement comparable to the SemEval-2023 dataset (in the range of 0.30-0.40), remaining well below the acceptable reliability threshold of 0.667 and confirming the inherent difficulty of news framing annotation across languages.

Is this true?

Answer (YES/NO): NO